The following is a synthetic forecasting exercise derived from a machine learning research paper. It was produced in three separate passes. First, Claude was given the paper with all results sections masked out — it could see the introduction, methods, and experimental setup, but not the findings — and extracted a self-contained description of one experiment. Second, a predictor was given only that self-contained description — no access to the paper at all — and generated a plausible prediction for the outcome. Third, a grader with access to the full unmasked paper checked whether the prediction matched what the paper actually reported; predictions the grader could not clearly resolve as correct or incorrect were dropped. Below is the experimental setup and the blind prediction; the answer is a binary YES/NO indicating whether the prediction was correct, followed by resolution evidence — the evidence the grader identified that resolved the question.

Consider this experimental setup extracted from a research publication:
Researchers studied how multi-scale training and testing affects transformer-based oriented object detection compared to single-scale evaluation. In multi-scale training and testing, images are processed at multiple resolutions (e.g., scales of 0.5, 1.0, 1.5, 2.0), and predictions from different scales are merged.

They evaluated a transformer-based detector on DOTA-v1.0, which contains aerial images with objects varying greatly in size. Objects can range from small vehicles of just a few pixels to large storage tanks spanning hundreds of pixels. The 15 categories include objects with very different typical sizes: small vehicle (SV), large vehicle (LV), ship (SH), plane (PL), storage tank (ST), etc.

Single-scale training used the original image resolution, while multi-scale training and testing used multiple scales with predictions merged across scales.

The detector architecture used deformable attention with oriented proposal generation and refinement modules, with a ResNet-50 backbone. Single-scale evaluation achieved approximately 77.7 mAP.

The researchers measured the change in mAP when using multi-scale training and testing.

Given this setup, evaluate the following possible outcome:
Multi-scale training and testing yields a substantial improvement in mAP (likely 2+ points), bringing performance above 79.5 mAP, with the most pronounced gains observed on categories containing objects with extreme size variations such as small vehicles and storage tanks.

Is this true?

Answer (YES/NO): NO